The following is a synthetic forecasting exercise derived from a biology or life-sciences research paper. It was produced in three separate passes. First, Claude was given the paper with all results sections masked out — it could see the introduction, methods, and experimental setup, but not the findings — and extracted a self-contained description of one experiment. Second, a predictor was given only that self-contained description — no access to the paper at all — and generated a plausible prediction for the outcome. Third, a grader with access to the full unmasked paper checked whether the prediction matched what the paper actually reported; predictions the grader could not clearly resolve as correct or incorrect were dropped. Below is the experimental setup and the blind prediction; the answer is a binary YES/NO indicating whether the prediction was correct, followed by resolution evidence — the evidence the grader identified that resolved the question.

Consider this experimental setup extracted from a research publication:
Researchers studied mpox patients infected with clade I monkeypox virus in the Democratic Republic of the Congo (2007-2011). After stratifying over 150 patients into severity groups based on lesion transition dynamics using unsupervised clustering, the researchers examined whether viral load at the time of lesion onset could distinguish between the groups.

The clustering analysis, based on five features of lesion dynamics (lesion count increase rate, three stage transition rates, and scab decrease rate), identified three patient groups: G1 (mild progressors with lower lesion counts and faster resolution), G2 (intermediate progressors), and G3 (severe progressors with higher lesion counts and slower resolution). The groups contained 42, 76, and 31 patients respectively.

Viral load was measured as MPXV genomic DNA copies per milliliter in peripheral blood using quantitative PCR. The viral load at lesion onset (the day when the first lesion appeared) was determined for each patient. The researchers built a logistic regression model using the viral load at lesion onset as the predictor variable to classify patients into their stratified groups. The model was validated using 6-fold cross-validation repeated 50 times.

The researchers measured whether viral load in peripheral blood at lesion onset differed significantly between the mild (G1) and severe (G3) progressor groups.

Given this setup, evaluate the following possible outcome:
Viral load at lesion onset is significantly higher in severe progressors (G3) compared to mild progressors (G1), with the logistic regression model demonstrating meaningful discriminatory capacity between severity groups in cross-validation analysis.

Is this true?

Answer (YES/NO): YES